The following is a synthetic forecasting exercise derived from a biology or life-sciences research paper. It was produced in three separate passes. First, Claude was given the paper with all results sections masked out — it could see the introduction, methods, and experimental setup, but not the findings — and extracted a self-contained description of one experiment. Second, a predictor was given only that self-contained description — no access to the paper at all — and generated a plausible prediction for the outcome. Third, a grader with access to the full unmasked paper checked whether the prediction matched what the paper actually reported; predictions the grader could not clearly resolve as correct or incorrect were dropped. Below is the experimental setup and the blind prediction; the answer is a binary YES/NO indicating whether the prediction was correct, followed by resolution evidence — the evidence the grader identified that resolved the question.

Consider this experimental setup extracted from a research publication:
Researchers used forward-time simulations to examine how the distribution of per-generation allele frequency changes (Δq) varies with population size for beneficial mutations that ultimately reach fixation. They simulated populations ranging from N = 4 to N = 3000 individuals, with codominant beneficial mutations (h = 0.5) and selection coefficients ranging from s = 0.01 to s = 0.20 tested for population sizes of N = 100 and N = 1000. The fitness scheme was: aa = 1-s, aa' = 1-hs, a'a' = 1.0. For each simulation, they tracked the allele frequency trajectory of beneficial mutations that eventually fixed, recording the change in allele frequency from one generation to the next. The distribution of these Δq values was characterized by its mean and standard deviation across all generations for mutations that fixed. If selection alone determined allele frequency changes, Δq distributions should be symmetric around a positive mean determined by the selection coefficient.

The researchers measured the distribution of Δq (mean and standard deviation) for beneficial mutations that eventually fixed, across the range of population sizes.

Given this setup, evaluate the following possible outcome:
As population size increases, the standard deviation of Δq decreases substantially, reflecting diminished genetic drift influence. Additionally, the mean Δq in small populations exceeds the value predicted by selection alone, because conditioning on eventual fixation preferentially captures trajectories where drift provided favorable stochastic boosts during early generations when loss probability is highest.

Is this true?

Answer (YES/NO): YES